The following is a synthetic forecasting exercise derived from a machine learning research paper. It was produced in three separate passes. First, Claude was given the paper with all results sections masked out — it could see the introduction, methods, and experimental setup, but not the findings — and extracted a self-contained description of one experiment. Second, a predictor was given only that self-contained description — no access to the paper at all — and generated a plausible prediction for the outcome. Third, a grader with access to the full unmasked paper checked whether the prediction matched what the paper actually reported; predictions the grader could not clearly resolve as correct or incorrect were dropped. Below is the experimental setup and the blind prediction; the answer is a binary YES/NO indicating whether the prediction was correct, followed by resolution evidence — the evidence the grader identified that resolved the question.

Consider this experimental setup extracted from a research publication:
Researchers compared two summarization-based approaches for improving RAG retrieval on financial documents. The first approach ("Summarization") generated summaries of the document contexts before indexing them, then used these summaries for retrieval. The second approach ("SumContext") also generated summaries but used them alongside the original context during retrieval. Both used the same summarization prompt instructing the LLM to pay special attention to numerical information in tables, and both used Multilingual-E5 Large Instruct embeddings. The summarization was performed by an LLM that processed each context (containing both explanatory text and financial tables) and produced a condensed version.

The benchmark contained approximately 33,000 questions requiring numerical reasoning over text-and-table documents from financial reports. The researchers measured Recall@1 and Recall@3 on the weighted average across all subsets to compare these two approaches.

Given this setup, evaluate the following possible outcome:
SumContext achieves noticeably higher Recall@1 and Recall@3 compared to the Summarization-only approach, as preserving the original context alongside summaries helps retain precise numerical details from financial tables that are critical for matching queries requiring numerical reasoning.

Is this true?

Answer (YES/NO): NO